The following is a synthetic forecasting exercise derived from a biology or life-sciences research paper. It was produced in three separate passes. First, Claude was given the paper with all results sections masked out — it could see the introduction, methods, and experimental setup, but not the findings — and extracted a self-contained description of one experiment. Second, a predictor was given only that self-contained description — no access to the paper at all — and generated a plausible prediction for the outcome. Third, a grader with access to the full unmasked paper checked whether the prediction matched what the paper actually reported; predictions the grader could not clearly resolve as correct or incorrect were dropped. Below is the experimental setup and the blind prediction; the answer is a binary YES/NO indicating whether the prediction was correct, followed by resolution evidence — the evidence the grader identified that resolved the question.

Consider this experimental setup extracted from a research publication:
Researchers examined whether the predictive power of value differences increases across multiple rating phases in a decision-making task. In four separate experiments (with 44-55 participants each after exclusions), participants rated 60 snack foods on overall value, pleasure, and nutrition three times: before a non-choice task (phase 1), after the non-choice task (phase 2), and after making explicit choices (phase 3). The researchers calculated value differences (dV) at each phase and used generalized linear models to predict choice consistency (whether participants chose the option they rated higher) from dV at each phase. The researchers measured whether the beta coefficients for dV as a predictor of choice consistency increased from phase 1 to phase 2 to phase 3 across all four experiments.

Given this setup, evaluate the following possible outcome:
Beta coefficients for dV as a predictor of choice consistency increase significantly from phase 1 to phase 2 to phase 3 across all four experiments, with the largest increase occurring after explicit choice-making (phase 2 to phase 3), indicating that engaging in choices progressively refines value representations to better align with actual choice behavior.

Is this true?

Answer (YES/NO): NO